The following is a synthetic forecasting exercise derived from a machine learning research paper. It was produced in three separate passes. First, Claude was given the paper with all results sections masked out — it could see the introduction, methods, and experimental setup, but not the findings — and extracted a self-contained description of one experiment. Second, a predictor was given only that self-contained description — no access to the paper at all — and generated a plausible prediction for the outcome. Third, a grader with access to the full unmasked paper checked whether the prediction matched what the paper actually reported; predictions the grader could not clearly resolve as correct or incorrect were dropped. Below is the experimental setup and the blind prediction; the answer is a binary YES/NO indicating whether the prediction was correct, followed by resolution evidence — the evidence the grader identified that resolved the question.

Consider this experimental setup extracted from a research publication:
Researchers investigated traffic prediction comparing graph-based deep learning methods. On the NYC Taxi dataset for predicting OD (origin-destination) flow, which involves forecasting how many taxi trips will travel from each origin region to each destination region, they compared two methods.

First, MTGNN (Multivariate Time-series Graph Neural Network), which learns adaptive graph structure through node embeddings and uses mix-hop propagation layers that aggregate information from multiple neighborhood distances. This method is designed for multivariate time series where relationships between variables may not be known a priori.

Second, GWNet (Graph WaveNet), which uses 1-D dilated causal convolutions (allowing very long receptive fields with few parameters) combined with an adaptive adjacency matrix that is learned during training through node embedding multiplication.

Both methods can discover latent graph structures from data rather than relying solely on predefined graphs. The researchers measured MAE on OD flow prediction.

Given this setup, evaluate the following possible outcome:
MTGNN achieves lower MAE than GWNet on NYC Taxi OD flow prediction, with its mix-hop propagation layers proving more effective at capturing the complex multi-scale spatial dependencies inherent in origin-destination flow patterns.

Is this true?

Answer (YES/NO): NO